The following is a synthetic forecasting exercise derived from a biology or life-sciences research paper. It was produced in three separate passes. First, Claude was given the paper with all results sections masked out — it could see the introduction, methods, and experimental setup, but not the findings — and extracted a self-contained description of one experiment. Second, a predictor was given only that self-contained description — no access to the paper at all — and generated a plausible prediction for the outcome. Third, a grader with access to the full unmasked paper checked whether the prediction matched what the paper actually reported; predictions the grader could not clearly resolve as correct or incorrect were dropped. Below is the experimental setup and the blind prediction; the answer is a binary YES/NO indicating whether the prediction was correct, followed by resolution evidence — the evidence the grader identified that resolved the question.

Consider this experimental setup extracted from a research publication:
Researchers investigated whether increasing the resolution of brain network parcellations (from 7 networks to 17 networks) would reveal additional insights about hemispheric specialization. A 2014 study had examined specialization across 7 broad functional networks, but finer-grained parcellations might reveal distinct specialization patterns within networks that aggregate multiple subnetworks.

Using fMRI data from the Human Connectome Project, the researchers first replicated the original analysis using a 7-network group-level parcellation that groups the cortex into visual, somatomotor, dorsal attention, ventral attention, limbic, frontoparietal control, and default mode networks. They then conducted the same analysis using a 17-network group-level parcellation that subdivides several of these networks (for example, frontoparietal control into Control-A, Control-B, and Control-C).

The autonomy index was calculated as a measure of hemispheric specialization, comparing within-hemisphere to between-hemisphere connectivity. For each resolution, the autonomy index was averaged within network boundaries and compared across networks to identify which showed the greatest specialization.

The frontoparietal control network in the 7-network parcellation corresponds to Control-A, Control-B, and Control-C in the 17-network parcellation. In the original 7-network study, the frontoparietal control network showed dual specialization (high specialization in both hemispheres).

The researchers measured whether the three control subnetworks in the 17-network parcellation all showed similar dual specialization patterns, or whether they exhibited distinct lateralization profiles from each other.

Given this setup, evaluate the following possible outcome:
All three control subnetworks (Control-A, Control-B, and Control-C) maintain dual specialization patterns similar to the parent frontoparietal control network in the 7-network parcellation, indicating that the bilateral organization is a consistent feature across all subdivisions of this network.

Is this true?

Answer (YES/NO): NO